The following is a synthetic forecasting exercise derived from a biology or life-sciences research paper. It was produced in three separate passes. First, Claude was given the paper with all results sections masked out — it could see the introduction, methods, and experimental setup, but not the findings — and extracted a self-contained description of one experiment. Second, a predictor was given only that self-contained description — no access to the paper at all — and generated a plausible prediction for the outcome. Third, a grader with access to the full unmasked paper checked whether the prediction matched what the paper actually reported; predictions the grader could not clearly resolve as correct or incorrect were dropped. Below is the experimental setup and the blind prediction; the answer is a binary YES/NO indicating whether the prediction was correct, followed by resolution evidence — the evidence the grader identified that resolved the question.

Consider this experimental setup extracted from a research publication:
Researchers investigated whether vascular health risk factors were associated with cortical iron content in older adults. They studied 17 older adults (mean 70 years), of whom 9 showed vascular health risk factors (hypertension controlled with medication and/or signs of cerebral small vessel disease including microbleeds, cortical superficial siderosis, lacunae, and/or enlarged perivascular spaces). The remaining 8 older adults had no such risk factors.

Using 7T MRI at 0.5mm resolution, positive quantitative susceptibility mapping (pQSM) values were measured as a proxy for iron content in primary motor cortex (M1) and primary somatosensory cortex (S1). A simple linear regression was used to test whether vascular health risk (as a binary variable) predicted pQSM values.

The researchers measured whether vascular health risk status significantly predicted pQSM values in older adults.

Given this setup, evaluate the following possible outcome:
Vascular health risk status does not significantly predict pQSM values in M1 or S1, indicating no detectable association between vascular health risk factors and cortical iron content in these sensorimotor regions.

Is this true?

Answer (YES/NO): YES